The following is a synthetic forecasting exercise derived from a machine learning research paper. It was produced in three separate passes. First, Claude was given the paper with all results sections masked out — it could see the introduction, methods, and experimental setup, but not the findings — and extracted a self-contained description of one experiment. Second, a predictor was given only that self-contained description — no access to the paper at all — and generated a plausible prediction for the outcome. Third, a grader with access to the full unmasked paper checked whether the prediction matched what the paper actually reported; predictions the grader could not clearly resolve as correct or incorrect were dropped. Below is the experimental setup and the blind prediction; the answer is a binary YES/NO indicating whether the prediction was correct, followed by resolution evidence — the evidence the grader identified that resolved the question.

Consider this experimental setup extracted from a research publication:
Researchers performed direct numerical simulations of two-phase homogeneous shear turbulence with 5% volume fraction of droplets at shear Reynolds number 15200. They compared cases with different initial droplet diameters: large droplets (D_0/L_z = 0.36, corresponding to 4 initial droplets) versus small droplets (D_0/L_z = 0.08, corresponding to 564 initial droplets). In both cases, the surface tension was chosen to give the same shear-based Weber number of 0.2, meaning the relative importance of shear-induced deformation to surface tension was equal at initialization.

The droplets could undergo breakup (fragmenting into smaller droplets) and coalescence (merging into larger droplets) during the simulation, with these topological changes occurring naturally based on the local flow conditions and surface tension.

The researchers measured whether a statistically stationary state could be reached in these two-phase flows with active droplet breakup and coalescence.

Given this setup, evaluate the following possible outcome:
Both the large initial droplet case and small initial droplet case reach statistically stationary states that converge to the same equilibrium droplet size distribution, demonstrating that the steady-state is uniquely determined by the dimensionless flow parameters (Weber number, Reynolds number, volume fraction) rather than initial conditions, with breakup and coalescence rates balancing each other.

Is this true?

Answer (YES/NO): NO